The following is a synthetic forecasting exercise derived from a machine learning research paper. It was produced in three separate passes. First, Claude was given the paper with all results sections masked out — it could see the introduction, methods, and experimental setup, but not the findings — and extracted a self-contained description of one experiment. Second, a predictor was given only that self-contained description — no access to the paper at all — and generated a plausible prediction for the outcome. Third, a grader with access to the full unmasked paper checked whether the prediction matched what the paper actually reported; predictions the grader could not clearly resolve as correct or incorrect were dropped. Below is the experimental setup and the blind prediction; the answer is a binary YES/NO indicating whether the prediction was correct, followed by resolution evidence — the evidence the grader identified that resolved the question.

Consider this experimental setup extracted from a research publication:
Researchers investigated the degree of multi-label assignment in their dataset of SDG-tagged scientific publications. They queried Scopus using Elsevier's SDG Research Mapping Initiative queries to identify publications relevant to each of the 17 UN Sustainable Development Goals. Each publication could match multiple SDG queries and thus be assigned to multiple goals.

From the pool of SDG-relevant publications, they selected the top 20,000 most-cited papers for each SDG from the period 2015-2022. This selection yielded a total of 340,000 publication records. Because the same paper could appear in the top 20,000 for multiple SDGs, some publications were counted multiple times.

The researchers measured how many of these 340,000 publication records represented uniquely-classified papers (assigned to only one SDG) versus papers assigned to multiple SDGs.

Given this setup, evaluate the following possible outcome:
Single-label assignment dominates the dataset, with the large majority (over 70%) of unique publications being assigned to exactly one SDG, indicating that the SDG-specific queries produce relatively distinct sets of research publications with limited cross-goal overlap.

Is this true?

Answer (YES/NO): YES